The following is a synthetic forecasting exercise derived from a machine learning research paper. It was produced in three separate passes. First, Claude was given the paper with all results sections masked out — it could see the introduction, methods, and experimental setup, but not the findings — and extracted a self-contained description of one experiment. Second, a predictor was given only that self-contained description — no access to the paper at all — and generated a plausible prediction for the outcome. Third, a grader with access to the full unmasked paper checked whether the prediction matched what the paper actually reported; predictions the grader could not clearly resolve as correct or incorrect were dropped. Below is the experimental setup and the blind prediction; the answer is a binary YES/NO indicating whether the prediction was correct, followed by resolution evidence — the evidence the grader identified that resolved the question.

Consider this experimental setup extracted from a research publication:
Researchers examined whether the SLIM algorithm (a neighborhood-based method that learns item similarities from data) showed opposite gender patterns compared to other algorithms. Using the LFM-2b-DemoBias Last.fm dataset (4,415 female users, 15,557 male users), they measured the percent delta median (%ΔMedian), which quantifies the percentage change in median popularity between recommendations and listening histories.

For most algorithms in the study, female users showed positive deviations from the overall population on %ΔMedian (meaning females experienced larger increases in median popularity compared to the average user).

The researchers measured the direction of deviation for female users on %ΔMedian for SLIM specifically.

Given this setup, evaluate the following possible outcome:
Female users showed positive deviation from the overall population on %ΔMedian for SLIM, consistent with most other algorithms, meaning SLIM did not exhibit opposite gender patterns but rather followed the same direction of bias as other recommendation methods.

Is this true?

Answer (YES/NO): NO